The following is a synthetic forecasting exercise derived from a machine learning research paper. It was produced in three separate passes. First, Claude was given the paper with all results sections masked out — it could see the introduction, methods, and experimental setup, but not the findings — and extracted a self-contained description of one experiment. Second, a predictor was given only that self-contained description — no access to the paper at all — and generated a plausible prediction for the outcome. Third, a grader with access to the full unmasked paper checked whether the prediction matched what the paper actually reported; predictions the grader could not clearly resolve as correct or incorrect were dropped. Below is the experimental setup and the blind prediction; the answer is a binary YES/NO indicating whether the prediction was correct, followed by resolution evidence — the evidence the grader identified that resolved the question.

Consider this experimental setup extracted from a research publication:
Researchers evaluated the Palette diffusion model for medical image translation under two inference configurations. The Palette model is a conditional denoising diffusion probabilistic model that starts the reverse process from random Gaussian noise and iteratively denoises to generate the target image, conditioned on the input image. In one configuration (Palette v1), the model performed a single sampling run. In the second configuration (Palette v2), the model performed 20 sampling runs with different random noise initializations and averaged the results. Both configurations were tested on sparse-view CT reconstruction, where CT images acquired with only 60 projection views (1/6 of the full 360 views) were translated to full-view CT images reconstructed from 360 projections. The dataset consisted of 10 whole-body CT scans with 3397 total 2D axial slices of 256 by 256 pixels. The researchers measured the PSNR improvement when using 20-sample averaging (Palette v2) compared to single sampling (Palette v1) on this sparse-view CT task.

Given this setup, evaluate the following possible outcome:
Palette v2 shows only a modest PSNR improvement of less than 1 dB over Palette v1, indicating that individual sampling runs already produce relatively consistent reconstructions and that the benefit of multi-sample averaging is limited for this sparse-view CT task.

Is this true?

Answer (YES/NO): YES